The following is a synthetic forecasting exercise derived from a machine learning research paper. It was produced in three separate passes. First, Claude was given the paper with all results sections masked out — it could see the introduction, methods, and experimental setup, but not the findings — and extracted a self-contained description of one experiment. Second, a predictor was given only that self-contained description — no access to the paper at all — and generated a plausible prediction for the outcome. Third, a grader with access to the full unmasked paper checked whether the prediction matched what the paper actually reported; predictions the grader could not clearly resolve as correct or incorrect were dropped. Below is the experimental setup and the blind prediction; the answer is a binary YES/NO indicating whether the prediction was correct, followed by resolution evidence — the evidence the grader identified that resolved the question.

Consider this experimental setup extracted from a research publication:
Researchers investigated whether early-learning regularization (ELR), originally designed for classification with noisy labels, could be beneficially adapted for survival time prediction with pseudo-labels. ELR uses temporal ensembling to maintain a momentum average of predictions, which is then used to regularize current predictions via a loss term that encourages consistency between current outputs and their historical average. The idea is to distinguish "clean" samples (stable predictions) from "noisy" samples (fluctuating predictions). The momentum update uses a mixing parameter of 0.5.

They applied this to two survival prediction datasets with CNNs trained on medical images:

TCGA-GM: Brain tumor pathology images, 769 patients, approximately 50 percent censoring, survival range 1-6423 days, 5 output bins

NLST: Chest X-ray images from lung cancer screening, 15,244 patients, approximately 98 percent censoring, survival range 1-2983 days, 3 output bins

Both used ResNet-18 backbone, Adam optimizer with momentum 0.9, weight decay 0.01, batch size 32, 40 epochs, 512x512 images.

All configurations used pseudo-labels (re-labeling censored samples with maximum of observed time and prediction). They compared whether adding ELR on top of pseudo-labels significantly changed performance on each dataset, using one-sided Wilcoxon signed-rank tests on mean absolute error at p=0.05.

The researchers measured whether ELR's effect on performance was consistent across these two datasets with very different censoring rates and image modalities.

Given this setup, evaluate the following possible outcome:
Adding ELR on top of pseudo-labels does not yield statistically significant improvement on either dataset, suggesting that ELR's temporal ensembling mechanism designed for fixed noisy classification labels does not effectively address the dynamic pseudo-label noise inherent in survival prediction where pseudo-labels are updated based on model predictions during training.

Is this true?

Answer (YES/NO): YES